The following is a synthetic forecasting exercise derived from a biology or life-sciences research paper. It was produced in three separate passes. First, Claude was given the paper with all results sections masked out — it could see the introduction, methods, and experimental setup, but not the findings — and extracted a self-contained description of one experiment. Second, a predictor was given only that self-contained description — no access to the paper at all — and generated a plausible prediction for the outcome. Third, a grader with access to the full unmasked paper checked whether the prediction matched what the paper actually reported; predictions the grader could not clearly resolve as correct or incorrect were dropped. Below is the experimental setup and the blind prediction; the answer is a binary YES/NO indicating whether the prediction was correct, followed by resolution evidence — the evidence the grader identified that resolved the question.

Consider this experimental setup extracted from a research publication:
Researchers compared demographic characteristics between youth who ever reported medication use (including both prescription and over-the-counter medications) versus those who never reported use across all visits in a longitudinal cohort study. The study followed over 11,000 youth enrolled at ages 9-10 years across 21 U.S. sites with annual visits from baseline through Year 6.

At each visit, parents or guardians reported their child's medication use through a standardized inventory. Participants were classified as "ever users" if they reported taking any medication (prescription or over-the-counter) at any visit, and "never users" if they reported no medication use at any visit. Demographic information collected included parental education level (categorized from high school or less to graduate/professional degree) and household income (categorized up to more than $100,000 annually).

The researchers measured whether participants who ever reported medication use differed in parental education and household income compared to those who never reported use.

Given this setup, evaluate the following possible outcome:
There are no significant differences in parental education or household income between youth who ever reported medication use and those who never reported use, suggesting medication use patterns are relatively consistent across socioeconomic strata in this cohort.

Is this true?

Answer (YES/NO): NO